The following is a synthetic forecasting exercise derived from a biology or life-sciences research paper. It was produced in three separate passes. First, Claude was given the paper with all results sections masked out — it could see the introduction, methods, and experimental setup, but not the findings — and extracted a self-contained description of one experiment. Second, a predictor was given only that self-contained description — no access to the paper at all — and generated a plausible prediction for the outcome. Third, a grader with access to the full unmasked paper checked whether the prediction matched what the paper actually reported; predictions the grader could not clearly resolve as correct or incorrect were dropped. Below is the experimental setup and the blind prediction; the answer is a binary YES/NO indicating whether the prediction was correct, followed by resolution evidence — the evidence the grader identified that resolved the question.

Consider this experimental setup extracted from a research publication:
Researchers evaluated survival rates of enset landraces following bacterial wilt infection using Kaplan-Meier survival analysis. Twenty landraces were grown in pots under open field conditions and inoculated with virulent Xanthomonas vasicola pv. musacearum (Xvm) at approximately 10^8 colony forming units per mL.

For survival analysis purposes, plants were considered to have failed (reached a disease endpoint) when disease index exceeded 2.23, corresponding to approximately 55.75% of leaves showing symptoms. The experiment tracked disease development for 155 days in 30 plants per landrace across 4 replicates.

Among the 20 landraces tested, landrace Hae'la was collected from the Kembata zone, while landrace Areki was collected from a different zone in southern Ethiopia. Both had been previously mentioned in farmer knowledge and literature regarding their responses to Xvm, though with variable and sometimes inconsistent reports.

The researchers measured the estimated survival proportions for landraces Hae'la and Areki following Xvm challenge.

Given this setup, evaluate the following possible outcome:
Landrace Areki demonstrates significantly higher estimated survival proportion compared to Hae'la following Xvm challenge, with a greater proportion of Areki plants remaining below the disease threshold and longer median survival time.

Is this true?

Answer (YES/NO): NO